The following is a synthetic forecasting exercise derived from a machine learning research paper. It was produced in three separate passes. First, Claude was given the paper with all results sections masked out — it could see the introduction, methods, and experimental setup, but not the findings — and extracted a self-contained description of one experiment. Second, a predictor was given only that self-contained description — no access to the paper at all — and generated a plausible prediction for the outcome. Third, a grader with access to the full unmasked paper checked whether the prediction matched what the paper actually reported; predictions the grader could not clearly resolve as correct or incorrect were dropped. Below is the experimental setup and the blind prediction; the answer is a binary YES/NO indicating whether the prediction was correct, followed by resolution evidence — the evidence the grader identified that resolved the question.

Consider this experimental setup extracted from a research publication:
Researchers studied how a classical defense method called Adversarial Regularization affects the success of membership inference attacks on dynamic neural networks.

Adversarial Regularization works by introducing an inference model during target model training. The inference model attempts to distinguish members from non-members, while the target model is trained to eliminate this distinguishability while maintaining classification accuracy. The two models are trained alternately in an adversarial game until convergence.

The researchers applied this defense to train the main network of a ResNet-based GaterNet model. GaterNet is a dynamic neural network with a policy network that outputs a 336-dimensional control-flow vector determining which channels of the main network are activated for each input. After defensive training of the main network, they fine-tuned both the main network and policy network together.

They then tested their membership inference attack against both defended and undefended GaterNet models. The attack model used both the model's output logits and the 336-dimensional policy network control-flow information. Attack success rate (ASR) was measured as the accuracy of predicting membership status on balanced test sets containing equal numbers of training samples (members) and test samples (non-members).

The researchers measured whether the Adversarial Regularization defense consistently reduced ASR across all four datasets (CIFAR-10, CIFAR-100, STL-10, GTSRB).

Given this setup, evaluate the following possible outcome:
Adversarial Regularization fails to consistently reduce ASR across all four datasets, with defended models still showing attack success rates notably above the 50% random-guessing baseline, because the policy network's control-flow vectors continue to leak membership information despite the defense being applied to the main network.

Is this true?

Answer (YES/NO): YES